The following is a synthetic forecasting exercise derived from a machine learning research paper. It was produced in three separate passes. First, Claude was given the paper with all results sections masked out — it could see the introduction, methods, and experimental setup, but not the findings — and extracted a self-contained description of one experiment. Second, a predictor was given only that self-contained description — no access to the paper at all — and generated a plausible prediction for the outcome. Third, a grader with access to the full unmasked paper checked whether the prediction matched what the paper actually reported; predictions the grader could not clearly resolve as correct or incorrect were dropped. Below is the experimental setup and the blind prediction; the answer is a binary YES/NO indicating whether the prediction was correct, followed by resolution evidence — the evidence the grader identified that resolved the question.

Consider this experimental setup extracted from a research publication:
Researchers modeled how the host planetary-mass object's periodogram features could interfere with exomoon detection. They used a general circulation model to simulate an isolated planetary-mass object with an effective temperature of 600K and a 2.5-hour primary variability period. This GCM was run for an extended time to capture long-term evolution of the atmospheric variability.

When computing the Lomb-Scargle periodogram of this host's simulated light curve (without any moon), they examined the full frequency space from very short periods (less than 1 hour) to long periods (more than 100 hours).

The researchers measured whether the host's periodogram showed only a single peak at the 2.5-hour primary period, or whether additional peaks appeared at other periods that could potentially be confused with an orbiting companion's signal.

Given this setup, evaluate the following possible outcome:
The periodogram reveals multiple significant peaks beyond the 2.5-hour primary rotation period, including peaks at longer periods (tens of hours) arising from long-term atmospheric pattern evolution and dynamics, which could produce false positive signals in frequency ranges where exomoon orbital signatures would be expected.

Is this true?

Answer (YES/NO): YES